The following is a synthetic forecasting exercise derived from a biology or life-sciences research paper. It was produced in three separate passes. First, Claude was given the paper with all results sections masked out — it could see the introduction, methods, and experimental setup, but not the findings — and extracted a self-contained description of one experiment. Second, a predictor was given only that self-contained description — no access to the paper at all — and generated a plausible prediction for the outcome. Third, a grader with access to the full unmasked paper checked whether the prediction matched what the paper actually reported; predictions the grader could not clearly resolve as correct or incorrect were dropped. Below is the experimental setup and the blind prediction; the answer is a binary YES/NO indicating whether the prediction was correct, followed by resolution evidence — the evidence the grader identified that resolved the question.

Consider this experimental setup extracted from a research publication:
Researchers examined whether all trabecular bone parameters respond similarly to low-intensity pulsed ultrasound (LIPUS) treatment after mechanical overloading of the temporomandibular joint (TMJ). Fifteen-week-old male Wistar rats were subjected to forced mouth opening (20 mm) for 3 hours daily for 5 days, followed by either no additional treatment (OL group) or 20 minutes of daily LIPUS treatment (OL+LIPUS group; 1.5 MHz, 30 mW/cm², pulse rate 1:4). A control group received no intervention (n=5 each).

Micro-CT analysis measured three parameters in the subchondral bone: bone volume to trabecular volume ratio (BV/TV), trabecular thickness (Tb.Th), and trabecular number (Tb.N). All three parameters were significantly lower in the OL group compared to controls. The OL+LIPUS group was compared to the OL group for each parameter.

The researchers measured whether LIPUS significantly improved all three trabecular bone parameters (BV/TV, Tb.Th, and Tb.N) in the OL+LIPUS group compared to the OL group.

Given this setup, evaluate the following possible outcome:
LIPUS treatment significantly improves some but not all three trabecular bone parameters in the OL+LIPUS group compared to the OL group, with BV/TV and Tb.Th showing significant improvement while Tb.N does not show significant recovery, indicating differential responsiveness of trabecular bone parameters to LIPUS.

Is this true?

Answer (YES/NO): YES